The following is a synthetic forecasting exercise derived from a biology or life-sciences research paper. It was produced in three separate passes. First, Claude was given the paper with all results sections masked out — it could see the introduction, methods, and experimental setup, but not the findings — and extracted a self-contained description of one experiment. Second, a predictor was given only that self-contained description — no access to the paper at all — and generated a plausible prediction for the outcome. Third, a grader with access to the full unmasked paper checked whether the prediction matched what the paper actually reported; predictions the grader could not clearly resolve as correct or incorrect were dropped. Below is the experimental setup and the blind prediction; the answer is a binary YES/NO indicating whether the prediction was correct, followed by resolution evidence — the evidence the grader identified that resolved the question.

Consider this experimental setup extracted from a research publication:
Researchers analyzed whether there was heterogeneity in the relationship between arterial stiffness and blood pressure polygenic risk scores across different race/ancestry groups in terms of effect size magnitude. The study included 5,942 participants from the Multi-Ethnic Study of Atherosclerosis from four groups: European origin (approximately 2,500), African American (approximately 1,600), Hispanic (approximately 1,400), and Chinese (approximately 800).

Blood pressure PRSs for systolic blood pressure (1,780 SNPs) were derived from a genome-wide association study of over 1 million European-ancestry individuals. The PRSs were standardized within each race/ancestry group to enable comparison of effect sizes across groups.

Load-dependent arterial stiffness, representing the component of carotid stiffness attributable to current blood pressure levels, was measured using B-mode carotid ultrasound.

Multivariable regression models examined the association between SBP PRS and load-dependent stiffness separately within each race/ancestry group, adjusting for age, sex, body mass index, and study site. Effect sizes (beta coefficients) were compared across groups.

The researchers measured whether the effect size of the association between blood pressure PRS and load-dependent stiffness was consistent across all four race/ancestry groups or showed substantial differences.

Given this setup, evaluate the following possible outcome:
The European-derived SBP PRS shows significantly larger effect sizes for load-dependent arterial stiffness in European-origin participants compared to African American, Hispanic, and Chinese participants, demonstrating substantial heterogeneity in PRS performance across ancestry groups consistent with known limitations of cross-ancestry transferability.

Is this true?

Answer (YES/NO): NO